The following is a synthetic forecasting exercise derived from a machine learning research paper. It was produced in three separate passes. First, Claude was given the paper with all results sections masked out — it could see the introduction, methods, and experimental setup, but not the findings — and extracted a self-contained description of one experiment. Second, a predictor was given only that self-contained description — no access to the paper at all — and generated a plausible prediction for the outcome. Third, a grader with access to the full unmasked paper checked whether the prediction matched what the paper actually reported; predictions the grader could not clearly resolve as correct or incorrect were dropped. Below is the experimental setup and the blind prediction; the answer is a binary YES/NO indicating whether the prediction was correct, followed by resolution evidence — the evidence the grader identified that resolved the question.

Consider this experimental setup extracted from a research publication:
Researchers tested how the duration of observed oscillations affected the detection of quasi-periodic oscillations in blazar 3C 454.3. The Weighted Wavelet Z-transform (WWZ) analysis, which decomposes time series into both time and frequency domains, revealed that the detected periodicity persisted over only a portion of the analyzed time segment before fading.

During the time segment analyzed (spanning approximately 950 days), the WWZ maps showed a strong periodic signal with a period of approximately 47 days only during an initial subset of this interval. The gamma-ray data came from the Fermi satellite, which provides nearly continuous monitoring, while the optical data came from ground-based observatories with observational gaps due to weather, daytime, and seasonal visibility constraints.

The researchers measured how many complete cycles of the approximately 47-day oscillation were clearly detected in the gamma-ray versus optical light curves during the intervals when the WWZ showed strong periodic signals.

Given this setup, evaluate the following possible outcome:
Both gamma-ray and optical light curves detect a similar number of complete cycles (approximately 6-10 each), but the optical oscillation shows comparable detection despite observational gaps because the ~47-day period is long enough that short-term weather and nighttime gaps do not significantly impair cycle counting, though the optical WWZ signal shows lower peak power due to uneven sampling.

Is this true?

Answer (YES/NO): NO